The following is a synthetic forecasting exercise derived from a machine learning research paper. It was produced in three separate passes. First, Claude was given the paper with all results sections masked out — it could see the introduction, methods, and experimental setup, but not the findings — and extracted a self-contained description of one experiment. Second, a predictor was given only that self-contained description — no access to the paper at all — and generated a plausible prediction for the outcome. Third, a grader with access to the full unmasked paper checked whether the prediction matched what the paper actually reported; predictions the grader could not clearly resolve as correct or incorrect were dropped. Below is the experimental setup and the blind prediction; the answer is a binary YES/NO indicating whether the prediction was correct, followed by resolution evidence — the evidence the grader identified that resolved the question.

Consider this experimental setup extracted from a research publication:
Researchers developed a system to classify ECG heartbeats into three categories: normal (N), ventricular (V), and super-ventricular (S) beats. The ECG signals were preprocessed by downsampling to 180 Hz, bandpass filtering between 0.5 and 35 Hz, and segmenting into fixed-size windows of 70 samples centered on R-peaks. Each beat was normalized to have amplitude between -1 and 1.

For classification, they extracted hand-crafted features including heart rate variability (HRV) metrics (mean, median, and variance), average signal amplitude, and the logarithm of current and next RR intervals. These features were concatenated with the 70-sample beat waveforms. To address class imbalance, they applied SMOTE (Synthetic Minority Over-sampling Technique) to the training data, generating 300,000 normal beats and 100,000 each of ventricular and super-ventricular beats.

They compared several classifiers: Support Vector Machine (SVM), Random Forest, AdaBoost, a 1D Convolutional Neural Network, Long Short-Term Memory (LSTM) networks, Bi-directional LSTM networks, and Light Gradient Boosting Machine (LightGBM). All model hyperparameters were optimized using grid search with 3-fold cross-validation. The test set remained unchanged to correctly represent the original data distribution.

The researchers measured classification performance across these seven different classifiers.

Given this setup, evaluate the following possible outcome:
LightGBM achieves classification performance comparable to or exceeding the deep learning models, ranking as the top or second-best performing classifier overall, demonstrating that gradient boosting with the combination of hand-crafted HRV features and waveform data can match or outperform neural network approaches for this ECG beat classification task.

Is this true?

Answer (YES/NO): YES